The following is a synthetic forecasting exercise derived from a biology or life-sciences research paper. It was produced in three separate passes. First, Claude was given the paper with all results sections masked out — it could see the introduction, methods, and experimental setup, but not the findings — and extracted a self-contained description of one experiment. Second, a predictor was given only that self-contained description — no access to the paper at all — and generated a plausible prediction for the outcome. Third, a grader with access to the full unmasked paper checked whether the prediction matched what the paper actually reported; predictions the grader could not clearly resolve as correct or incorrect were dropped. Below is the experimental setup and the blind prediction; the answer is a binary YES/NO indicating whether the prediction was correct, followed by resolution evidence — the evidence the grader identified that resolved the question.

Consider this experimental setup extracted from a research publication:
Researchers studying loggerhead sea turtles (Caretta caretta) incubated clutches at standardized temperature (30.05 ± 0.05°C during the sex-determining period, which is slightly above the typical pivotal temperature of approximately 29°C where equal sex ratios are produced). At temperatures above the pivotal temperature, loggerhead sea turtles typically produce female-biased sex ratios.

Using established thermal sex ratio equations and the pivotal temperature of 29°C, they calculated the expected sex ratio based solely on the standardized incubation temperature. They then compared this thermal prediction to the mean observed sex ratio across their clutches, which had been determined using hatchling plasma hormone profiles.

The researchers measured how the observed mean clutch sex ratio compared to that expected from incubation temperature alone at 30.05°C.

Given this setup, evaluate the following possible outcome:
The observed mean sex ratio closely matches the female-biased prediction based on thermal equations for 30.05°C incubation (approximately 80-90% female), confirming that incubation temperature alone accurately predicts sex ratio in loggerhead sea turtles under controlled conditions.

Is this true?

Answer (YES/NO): NO